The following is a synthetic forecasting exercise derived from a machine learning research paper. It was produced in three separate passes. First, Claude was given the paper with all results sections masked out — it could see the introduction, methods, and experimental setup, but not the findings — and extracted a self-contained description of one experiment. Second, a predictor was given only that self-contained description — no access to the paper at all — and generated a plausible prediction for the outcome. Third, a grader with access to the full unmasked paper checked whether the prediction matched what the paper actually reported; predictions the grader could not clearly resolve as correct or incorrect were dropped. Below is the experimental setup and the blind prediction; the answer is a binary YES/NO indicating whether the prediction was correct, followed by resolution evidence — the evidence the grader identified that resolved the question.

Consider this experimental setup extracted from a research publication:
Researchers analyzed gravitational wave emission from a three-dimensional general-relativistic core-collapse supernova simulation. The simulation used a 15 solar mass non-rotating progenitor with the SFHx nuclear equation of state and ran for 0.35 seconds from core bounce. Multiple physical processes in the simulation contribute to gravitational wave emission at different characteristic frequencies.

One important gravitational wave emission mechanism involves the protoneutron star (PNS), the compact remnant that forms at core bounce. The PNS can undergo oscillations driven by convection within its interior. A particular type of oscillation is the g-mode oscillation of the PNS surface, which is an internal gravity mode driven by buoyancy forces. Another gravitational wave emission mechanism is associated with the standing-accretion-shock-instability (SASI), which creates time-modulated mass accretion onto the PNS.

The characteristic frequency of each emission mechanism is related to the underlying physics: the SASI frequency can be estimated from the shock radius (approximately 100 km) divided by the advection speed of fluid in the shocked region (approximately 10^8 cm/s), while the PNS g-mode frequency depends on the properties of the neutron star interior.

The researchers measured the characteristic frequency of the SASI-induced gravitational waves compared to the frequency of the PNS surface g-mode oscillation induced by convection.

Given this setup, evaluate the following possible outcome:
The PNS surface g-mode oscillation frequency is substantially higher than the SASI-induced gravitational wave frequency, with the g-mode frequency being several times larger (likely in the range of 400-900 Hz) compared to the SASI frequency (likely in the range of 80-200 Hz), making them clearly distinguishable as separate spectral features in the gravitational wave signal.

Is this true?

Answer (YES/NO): YES